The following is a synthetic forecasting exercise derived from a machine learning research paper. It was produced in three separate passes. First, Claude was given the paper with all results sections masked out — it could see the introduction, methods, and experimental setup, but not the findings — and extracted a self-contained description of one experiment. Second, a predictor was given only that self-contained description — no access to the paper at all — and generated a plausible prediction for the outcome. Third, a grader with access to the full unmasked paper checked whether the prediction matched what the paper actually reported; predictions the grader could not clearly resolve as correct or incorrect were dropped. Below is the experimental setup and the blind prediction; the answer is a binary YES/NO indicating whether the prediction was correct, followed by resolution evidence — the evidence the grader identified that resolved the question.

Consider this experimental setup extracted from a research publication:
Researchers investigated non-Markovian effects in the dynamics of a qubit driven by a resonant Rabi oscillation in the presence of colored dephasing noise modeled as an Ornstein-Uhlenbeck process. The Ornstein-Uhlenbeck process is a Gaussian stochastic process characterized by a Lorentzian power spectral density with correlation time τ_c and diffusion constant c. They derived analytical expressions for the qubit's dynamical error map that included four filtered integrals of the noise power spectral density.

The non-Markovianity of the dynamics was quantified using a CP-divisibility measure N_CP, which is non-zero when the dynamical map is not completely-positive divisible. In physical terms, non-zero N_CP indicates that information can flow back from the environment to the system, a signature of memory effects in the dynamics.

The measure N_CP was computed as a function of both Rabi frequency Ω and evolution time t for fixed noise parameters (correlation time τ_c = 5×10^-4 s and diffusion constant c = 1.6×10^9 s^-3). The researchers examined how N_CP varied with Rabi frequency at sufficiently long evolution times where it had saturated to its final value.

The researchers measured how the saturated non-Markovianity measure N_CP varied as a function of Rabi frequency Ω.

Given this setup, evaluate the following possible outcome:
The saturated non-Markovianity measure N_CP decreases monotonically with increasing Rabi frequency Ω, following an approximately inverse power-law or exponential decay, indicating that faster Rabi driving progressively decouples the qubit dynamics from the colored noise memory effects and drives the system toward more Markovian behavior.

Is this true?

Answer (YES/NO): NO